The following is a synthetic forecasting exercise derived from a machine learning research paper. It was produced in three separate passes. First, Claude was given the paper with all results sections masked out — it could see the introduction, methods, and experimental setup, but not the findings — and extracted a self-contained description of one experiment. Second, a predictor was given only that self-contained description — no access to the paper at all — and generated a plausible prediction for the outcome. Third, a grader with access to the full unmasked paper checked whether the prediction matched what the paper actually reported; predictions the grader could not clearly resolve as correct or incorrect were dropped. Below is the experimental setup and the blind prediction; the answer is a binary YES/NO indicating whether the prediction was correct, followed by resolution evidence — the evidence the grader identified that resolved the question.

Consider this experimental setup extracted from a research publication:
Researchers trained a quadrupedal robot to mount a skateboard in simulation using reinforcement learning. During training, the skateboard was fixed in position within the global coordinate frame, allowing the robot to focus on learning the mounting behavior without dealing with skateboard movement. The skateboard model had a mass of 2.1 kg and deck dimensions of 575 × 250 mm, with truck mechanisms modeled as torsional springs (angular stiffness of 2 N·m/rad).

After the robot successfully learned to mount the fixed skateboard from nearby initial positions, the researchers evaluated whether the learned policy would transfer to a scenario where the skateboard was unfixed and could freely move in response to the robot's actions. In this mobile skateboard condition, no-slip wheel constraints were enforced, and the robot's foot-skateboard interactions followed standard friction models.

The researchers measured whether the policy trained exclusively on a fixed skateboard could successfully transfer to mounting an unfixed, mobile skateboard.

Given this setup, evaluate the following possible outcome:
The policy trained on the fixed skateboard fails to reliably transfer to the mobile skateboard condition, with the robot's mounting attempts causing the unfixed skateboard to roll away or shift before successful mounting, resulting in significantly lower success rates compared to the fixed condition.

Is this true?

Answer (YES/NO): NO